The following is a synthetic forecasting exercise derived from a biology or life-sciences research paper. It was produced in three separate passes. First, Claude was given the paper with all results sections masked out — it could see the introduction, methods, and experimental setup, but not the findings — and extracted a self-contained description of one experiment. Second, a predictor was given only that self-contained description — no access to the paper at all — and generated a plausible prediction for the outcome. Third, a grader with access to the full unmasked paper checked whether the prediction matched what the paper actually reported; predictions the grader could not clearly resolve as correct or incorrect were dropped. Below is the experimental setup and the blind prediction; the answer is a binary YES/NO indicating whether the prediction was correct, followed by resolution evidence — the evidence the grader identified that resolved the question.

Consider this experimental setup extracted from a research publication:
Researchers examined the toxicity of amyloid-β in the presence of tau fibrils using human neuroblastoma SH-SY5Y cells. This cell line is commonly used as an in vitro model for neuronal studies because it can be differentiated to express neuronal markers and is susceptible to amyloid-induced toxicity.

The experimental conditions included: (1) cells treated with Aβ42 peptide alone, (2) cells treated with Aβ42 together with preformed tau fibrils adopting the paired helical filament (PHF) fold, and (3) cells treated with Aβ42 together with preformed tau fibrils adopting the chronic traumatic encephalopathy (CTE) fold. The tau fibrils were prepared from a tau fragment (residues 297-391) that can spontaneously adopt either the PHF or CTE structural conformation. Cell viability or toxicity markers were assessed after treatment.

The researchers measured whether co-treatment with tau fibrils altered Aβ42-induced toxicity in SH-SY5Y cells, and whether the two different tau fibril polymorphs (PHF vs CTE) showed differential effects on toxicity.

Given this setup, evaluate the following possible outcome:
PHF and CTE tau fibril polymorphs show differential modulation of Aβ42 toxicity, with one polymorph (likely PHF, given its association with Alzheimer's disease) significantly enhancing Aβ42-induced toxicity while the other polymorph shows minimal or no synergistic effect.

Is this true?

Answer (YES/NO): NO